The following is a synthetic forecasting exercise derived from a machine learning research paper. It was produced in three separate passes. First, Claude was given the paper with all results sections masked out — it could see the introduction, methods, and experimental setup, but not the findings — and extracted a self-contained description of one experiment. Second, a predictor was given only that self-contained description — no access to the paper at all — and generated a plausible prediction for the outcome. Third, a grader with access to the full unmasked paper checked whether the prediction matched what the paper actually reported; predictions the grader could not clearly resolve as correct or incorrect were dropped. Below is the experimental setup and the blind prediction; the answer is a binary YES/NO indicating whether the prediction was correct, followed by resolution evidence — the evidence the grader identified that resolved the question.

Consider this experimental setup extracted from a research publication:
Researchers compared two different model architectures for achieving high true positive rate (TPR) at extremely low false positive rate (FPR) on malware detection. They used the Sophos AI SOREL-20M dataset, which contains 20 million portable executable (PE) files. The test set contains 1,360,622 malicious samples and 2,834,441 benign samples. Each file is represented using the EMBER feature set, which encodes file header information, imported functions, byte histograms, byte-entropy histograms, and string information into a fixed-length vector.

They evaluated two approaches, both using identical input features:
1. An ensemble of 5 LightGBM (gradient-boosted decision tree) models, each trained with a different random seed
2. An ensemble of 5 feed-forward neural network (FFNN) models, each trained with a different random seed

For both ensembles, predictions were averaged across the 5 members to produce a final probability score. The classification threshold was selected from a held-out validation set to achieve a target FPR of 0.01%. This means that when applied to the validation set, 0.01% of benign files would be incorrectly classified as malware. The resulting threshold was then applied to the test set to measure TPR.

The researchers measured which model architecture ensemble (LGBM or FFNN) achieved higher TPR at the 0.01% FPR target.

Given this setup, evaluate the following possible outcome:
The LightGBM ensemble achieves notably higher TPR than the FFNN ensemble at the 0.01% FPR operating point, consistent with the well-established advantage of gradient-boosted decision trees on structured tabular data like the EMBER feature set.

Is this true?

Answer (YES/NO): NO